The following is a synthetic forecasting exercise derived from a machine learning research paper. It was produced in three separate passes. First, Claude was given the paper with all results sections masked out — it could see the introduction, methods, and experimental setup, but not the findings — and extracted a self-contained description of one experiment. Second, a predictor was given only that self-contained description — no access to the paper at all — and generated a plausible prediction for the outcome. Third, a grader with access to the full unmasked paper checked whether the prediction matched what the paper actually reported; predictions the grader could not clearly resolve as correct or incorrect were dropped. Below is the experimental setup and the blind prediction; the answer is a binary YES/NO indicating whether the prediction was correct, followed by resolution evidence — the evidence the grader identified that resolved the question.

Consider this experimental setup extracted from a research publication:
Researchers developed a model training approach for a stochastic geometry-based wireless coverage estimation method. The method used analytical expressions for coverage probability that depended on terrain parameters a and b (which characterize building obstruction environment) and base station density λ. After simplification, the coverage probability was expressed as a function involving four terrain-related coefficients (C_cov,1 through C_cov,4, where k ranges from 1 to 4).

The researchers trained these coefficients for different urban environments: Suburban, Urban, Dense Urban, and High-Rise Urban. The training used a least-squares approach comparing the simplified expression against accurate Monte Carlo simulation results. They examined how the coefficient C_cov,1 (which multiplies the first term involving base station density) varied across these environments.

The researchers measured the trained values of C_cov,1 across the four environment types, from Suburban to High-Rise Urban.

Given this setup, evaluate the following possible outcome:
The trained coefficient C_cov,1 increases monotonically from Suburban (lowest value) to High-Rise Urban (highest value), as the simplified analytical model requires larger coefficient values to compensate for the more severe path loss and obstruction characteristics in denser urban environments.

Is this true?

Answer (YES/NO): NO